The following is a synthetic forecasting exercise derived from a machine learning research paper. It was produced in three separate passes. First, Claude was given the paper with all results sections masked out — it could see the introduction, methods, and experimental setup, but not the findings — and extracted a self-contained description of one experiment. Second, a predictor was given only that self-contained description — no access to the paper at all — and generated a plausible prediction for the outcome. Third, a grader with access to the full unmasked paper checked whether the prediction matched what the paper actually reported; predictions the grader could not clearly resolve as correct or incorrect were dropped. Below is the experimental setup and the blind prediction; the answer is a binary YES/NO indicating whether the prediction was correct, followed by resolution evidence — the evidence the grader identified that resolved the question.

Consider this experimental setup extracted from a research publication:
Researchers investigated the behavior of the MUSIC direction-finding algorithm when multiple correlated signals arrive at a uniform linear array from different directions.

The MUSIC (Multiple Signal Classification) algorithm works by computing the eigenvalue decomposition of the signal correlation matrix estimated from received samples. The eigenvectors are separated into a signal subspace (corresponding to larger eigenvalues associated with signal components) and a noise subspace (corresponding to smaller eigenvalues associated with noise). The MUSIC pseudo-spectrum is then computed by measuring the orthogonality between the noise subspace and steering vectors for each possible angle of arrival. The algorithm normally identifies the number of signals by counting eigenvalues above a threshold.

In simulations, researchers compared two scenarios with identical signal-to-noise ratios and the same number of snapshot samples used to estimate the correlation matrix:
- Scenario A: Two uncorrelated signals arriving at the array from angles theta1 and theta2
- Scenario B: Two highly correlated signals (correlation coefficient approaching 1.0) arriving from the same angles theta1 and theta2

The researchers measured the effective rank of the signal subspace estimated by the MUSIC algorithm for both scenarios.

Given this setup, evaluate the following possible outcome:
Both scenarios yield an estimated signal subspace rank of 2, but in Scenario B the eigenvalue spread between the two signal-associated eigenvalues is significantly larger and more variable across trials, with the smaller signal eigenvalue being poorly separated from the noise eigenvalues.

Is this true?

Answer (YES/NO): NO